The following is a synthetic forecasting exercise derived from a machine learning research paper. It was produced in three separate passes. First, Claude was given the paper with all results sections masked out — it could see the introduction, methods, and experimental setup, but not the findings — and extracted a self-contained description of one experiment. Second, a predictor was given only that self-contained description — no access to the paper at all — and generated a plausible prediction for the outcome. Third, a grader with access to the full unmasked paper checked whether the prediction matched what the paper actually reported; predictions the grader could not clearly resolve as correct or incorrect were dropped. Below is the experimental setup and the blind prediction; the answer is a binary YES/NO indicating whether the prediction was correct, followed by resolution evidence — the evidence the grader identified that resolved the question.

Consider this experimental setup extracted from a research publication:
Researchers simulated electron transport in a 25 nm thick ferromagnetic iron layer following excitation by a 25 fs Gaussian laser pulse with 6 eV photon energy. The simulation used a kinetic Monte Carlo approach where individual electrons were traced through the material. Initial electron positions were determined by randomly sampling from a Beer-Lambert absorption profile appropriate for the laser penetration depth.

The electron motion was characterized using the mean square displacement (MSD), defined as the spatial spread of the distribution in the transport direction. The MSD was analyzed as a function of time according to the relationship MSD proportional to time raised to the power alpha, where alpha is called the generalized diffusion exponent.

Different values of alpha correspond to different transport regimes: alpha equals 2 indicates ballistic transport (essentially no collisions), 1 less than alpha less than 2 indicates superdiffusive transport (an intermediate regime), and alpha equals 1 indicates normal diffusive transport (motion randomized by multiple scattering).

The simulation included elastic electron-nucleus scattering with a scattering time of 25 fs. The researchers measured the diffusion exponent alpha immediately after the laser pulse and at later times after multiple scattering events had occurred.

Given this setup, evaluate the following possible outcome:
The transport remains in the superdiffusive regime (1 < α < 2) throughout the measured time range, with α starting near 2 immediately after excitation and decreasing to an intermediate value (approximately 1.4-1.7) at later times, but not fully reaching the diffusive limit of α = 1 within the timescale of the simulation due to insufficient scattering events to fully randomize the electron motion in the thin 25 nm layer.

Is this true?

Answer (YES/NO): NO